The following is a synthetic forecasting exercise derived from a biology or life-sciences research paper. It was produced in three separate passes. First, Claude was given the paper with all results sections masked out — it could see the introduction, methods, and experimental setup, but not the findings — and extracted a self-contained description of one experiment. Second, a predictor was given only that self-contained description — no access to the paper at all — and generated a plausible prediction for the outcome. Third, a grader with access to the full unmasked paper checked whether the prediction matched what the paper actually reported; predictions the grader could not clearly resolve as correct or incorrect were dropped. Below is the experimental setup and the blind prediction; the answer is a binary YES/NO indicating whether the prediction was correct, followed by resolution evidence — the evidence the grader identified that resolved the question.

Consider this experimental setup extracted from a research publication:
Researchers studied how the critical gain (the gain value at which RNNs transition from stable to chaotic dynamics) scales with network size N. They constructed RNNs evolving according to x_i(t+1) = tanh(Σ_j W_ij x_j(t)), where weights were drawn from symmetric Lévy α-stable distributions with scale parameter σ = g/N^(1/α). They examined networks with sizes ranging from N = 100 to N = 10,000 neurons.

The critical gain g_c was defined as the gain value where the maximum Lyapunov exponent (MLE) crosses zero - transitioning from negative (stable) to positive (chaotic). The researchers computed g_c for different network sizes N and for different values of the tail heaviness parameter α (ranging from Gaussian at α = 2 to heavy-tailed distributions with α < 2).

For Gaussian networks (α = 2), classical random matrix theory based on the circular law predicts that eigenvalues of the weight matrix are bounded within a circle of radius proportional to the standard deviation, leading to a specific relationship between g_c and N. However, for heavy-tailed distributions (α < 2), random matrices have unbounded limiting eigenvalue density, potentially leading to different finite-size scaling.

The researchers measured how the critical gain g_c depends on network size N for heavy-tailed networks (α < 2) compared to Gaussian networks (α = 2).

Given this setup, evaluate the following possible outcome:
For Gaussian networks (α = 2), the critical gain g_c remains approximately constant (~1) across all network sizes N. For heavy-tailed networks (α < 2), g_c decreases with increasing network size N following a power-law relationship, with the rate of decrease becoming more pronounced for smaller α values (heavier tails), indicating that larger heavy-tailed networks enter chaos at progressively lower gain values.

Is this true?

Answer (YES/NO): NO